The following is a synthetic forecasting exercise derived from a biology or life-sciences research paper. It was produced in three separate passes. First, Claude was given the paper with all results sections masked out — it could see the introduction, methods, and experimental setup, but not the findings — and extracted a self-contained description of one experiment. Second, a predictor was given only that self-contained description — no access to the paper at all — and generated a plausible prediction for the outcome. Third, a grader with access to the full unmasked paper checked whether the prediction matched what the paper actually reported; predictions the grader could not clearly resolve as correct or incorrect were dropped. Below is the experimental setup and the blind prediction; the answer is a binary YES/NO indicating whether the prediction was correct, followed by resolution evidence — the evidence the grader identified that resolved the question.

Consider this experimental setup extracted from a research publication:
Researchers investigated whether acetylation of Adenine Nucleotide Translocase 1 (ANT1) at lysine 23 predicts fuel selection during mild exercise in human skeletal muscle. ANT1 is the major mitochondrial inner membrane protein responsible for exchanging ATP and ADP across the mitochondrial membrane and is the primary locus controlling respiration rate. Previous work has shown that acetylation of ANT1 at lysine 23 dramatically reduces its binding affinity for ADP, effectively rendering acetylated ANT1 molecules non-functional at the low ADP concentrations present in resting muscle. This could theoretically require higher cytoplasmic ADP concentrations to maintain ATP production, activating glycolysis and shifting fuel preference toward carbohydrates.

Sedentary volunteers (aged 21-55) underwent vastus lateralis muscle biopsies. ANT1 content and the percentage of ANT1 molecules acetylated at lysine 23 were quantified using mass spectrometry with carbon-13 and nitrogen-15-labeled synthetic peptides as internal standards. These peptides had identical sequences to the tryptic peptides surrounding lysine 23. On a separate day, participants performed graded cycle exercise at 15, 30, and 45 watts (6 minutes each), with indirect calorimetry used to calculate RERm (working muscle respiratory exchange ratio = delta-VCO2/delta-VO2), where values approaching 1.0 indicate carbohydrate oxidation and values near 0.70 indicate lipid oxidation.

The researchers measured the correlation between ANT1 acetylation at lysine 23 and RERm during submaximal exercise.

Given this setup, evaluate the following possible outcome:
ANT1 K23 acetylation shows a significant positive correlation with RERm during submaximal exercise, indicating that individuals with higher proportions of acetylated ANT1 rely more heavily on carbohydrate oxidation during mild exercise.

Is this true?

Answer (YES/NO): NO